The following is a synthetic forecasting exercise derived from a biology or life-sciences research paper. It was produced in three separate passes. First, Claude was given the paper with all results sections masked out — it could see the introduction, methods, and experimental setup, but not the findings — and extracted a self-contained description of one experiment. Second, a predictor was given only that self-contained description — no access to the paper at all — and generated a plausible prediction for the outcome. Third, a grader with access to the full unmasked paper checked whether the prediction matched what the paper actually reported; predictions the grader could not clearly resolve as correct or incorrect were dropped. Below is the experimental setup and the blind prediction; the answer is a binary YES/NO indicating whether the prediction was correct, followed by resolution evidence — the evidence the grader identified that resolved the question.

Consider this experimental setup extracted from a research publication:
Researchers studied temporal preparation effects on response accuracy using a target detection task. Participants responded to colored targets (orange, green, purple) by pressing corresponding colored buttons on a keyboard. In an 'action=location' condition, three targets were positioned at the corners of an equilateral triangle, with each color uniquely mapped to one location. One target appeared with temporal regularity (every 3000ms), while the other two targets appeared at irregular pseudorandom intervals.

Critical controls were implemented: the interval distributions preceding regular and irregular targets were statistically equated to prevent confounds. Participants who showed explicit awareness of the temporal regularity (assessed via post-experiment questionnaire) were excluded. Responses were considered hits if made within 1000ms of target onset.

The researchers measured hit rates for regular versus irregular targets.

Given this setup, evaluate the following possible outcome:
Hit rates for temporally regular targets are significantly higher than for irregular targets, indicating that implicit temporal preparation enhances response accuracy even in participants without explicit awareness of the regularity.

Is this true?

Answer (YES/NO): YES